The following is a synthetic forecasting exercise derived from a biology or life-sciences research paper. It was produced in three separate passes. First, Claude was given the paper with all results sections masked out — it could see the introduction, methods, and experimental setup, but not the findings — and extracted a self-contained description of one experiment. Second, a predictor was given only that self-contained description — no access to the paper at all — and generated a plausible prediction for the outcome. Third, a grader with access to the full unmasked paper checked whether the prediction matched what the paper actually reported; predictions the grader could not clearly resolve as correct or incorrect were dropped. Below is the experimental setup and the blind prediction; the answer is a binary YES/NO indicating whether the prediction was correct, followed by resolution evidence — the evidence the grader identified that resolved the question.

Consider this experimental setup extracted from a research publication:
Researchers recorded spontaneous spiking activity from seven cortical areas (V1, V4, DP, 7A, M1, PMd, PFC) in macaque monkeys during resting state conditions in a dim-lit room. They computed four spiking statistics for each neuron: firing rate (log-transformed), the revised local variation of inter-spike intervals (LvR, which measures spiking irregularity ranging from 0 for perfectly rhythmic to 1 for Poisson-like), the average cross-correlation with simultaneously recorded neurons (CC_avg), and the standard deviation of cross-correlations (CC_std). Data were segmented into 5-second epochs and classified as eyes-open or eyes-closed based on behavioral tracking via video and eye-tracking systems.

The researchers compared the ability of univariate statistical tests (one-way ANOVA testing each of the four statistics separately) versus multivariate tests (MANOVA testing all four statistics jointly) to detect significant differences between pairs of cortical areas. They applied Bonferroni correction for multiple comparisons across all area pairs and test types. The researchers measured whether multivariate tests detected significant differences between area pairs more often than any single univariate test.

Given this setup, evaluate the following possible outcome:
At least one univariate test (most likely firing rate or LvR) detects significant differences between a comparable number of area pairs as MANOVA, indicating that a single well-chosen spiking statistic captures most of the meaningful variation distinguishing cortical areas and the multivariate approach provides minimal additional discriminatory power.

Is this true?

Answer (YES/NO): NO